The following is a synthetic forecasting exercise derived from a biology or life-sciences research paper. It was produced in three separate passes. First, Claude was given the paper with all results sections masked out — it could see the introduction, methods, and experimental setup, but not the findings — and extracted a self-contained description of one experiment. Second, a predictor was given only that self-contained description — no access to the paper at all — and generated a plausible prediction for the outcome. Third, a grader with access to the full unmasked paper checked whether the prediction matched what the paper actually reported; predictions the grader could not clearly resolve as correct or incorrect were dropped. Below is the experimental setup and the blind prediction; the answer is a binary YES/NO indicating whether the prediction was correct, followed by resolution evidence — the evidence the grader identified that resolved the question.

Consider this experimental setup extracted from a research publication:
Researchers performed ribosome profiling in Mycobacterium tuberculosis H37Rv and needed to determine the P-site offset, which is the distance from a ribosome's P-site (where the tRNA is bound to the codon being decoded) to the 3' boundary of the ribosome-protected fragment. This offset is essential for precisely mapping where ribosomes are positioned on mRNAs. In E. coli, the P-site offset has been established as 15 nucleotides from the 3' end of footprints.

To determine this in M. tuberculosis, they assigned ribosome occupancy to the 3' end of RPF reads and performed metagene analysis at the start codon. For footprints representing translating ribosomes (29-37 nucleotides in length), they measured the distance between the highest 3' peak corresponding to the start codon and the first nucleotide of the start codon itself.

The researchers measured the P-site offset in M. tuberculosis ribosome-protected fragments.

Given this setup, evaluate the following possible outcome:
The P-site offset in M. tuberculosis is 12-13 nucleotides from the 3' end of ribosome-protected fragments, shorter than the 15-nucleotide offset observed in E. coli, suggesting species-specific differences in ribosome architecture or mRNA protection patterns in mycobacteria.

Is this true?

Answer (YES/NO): NO